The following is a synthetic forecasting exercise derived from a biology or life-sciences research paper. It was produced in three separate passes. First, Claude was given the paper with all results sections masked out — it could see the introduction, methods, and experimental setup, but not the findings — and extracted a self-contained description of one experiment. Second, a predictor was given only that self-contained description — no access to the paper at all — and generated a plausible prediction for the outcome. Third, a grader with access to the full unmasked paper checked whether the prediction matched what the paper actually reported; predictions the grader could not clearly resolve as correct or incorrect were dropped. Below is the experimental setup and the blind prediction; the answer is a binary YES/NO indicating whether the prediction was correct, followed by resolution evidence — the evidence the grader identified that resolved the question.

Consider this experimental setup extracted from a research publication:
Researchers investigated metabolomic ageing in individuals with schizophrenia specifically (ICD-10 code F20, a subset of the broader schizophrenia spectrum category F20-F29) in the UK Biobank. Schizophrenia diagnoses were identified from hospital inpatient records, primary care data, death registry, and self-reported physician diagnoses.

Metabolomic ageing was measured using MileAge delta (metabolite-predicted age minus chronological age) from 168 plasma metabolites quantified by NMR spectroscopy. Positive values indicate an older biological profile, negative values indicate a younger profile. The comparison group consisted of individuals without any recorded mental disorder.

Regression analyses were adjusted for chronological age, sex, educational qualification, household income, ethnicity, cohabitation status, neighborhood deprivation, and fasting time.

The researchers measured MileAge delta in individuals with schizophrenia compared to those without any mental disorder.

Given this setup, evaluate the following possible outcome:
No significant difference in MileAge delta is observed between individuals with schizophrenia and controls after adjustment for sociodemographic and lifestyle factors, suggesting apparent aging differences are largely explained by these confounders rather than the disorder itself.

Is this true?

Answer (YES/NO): NO